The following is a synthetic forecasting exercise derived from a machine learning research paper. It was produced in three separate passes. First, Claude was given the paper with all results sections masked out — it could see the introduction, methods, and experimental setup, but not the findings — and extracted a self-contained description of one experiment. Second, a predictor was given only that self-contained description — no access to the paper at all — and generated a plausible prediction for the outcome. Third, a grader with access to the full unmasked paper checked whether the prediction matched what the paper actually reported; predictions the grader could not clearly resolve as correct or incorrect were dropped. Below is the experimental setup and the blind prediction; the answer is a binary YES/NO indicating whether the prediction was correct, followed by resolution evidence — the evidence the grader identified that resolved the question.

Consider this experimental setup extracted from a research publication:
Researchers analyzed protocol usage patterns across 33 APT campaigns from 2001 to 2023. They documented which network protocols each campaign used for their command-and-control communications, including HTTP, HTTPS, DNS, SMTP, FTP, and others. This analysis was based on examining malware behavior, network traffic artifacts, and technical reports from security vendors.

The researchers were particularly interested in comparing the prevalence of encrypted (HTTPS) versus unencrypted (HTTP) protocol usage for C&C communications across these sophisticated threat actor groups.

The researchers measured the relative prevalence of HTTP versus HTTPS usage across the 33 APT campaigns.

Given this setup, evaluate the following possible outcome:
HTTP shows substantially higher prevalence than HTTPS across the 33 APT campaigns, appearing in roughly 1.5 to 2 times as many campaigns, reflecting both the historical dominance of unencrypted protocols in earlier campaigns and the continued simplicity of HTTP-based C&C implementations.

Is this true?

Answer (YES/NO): NO